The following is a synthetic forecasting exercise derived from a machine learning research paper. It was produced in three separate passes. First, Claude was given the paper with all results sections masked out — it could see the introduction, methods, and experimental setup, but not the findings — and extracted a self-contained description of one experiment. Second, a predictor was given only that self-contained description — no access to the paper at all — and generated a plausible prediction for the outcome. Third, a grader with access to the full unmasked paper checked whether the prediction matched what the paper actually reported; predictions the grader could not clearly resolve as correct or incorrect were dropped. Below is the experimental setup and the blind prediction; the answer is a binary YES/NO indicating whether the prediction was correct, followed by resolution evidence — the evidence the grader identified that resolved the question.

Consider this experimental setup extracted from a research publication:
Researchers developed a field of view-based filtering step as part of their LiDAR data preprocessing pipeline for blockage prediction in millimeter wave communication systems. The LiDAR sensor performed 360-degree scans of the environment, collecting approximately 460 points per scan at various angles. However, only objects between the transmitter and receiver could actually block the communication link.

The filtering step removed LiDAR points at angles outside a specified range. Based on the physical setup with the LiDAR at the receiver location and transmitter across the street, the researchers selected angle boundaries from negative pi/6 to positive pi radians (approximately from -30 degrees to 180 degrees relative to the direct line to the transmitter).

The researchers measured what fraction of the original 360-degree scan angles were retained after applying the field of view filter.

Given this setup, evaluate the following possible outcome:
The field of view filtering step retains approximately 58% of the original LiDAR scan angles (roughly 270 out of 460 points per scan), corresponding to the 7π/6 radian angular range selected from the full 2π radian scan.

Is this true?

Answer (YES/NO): YES